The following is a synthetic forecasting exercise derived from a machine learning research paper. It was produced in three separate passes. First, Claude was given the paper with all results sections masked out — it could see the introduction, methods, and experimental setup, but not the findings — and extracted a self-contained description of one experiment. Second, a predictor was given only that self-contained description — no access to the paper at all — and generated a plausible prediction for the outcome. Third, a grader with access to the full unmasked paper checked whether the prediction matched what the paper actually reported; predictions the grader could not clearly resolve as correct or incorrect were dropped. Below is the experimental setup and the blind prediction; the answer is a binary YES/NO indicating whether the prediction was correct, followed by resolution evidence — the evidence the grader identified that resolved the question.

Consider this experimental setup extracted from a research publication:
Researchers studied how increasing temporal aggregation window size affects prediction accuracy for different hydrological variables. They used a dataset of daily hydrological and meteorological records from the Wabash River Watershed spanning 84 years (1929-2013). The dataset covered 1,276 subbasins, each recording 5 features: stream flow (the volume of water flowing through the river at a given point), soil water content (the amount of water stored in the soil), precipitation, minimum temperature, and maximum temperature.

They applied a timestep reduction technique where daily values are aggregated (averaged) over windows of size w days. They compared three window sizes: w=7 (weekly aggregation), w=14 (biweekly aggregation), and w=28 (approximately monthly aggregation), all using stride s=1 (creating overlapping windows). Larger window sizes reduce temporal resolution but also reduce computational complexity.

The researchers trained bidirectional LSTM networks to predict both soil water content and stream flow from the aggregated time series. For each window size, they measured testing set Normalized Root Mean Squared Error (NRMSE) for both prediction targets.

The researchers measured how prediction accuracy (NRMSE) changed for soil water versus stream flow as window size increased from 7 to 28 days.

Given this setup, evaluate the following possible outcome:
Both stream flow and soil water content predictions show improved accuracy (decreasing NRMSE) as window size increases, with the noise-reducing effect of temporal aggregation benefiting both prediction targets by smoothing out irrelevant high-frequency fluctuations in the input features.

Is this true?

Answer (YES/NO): NO